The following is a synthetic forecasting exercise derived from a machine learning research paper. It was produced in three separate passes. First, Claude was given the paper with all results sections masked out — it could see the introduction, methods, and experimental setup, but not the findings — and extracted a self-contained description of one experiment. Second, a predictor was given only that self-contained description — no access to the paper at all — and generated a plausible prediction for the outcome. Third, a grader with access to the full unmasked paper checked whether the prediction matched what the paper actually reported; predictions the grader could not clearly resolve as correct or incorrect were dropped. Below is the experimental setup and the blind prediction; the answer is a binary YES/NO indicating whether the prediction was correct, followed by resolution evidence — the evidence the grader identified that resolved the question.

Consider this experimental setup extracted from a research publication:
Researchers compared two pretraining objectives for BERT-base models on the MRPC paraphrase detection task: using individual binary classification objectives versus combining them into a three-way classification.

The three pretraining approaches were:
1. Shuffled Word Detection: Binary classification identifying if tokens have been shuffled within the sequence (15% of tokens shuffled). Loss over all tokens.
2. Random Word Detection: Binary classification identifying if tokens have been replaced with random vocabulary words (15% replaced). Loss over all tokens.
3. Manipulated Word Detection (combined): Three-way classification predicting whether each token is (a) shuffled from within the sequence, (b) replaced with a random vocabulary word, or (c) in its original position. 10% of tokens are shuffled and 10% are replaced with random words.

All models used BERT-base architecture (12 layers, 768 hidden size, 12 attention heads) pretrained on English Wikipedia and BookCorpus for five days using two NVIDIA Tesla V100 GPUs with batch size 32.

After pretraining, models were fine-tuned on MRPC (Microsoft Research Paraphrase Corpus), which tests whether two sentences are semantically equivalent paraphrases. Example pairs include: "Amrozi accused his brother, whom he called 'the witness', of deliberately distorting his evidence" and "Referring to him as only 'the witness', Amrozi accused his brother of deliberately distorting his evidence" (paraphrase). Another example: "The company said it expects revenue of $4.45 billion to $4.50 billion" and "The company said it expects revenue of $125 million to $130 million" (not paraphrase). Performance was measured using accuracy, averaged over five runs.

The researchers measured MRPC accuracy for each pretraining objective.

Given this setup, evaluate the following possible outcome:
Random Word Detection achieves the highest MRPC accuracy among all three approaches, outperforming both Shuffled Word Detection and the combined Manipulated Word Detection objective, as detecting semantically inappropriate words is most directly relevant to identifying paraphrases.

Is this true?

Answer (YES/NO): NO